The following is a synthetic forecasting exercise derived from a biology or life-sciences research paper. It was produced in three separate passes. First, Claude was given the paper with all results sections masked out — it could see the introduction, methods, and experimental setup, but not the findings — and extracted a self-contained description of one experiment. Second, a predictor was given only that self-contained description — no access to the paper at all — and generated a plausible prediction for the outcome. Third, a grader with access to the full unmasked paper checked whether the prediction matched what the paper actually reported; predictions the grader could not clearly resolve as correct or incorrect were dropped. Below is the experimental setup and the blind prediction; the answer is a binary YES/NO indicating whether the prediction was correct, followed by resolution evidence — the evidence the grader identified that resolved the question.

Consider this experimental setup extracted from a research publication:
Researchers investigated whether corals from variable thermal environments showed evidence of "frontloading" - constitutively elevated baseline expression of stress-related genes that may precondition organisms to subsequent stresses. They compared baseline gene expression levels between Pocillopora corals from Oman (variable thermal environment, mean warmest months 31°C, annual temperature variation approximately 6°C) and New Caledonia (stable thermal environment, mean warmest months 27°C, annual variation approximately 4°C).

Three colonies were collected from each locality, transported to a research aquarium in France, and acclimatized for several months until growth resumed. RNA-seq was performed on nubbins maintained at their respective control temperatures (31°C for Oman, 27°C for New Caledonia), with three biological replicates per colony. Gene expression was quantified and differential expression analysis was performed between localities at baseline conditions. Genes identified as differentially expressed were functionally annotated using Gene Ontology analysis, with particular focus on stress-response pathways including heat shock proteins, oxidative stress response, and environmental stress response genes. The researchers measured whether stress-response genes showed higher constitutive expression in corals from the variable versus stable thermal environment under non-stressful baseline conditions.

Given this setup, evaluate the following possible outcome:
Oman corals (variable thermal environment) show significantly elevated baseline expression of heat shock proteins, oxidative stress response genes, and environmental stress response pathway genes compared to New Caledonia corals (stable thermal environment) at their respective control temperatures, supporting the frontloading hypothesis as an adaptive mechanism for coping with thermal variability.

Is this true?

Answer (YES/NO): YES